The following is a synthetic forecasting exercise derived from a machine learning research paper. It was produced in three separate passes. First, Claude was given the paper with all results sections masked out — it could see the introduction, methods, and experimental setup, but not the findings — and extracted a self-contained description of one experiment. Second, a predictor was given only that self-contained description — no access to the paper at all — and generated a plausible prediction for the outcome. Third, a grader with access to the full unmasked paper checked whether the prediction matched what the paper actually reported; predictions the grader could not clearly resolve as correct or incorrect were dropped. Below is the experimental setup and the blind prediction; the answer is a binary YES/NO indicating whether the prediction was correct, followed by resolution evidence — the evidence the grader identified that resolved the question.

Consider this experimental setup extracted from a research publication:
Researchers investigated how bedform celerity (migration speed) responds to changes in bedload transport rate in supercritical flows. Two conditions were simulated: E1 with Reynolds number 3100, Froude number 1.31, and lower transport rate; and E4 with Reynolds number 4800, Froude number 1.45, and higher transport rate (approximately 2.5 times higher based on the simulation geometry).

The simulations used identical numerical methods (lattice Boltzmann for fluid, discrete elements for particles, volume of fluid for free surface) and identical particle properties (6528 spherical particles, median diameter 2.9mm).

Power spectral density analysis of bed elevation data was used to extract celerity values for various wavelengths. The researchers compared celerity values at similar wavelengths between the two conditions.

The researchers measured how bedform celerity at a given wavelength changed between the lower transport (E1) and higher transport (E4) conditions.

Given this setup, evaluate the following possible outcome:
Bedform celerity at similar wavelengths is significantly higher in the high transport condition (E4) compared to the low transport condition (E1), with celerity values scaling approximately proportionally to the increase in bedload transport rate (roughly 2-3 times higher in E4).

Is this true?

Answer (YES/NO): NO